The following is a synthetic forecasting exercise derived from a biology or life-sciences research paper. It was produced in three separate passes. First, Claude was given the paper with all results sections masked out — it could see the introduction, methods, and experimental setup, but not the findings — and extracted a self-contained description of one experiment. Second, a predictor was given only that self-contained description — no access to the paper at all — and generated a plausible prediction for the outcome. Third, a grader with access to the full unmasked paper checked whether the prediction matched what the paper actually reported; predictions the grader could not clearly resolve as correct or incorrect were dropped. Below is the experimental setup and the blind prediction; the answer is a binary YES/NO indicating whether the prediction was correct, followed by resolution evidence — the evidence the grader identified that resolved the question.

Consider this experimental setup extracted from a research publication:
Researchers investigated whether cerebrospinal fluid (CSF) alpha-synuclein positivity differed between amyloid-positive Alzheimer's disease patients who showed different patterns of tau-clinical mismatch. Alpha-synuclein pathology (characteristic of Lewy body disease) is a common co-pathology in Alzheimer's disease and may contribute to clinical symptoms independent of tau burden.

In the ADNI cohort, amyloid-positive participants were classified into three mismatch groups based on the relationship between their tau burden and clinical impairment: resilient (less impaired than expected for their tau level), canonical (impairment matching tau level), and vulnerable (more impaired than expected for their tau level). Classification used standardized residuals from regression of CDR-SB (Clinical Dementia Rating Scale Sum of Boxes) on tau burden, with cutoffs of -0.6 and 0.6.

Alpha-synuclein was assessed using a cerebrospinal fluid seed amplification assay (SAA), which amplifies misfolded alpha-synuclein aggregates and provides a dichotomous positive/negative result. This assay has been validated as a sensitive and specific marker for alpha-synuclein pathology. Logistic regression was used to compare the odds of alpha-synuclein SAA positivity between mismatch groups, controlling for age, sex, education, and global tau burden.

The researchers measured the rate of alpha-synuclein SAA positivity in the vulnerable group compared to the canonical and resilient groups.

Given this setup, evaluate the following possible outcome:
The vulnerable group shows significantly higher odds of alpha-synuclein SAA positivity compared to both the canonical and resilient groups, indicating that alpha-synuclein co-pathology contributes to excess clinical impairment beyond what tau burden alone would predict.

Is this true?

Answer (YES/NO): NO